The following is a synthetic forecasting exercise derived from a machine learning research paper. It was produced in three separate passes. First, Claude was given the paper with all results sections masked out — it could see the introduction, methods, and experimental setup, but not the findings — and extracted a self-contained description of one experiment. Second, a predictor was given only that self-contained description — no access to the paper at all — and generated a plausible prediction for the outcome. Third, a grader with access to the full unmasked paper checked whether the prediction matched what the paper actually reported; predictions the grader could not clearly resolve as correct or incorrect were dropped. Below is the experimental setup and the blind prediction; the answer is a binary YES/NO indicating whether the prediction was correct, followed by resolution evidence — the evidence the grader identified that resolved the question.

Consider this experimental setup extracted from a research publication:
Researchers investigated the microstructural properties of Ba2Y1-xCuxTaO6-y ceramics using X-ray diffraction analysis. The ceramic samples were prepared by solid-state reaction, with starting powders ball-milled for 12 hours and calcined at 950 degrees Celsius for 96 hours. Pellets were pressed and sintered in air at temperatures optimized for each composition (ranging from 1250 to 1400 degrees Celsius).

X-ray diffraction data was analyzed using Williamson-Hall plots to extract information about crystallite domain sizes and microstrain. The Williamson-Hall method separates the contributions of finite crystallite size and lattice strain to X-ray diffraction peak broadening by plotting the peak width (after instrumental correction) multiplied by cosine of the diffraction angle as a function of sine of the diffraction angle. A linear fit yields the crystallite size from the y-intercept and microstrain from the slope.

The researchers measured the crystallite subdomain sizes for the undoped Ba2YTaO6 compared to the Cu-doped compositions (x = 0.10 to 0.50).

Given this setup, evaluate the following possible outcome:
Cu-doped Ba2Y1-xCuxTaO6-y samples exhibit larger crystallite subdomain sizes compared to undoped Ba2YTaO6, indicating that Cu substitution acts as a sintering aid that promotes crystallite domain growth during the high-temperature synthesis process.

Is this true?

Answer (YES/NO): YES